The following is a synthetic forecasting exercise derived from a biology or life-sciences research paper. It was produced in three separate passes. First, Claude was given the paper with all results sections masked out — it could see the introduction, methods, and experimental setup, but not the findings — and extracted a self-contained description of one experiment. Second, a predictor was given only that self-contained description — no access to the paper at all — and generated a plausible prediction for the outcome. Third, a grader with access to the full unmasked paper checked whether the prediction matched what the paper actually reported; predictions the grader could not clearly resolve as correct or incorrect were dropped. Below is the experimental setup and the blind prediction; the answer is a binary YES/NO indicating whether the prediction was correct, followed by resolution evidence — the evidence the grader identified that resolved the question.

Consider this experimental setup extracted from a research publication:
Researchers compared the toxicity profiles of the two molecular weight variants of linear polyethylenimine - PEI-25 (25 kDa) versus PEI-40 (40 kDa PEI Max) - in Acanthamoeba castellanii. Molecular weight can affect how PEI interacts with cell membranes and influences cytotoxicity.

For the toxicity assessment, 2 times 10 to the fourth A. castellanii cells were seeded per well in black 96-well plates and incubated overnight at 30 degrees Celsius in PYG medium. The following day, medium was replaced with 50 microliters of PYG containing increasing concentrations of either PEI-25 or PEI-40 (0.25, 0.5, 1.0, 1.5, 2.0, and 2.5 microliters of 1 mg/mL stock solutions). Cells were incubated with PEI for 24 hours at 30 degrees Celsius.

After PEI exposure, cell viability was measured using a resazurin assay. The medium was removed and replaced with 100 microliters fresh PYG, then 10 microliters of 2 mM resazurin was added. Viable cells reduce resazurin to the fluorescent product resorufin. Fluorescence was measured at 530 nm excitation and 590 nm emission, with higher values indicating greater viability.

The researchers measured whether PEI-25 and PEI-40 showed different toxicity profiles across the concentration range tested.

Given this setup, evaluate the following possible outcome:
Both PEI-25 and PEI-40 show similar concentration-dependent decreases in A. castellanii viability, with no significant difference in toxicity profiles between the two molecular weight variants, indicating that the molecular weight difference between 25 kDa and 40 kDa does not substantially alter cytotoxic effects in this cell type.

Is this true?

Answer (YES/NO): NO